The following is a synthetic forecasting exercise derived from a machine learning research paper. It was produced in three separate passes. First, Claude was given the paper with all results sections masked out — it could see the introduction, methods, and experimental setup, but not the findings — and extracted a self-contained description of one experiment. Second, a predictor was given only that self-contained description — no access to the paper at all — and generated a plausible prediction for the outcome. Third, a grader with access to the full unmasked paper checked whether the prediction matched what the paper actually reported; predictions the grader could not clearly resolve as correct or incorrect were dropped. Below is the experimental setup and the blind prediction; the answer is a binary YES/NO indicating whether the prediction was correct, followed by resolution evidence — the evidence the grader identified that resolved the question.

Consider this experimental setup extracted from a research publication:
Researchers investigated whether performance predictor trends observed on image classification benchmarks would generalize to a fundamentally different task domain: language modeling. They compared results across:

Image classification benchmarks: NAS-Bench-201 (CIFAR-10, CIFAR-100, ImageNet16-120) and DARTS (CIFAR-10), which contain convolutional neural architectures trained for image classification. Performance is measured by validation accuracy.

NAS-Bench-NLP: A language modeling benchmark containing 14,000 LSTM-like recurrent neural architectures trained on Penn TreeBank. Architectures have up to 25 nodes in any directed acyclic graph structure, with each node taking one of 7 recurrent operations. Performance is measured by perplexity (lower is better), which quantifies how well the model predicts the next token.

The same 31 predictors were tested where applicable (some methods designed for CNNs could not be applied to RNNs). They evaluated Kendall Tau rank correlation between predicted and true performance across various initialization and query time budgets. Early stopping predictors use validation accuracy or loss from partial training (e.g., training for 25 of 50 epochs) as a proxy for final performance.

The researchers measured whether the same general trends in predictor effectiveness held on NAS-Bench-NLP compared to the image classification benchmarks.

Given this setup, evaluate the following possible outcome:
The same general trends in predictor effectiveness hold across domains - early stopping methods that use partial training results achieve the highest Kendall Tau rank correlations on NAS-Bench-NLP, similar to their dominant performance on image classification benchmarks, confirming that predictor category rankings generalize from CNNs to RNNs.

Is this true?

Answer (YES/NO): NO